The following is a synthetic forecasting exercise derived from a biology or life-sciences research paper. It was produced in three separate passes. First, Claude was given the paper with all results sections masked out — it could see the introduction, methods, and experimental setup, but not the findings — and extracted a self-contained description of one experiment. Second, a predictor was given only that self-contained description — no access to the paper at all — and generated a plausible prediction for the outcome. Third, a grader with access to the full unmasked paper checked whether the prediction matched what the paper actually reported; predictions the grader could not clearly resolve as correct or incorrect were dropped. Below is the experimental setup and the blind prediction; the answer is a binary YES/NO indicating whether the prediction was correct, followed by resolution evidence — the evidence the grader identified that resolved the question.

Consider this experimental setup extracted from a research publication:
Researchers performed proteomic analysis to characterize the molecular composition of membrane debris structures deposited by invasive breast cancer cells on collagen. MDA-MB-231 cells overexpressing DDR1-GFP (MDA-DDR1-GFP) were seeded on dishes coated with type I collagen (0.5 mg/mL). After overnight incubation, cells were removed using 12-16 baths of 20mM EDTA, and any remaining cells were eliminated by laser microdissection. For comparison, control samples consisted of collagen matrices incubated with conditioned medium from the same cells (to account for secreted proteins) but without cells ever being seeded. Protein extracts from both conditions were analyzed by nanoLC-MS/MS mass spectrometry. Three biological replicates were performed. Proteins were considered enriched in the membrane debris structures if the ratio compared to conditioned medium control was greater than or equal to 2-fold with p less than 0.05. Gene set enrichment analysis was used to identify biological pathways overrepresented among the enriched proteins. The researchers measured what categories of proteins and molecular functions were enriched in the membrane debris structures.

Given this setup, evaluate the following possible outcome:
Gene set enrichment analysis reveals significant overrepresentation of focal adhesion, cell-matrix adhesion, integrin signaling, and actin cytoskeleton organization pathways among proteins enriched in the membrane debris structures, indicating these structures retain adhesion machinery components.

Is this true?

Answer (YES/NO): NO